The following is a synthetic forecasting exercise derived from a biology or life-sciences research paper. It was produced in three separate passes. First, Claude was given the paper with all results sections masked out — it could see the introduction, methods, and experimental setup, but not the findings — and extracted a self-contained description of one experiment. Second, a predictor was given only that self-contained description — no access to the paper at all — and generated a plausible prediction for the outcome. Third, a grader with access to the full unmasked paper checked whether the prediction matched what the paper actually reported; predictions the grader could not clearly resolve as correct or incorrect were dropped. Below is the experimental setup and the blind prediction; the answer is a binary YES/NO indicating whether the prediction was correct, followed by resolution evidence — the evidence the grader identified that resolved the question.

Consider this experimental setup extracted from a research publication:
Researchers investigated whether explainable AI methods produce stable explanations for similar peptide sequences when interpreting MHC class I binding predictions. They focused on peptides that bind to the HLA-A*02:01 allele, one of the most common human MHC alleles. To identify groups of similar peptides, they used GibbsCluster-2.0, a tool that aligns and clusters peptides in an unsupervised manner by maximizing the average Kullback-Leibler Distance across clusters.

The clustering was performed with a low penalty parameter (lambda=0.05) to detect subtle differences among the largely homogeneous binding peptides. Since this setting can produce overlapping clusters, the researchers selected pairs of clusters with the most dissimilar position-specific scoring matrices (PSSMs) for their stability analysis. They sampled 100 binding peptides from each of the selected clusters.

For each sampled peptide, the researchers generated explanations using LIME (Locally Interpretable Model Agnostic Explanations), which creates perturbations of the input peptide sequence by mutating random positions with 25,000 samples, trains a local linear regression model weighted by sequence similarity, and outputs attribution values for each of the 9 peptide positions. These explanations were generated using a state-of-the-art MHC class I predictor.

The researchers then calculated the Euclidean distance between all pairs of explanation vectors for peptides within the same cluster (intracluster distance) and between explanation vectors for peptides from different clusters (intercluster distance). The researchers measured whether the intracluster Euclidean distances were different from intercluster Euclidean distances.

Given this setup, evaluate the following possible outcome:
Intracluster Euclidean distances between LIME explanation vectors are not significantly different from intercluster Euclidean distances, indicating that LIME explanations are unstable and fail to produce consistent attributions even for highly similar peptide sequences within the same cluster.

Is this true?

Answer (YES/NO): NO